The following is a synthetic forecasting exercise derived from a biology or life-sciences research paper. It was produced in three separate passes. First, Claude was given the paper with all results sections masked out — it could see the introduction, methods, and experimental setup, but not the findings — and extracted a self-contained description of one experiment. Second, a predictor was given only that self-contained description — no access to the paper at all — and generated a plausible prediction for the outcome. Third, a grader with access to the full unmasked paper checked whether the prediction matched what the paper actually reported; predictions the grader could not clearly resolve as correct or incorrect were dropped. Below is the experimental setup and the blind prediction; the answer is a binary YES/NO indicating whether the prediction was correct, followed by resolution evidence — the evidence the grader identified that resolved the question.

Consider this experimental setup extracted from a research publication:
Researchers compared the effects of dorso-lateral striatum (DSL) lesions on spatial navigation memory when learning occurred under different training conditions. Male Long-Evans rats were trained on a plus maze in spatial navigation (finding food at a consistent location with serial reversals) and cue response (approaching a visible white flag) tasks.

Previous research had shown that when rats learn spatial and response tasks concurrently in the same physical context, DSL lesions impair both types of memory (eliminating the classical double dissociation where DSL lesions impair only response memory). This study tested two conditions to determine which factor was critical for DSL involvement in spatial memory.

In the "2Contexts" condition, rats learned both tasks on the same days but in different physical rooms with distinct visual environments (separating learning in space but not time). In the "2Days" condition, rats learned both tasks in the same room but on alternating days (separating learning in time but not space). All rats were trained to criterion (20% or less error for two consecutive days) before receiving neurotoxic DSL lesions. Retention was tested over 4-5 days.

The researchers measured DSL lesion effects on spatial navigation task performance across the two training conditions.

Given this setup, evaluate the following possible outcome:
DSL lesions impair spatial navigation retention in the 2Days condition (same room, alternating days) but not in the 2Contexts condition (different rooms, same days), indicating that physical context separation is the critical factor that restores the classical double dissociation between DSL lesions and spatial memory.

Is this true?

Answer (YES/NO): YES